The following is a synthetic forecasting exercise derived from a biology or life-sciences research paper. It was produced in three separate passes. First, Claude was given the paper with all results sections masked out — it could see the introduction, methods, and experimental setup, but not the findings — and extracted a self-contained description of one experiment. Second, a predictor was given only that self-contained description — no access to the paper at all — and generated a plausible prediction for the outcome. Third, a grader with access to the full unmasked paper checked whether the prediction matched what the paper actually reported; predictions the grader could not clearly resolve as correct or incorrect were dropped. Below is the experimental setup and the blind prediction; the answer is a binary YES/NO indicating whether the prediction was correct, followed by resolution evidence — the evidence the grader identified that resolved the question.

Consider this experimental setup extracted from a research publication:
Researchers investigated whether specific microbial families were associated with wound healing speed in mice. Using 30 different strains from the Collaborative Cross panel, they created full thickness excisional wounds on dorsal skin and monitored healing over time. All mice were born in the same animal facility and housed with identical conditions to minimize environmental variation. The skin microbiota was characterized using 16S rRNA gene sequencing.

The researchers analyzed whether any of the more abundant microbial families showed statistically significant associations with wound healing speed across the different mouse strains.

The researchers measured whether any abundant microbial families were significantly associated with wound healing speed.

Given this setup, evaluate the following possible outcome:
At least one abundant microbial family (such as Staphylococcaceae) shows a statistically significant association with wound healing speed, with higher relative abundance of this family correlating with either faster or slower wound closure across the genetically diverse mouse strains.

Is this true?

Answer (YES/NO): NO